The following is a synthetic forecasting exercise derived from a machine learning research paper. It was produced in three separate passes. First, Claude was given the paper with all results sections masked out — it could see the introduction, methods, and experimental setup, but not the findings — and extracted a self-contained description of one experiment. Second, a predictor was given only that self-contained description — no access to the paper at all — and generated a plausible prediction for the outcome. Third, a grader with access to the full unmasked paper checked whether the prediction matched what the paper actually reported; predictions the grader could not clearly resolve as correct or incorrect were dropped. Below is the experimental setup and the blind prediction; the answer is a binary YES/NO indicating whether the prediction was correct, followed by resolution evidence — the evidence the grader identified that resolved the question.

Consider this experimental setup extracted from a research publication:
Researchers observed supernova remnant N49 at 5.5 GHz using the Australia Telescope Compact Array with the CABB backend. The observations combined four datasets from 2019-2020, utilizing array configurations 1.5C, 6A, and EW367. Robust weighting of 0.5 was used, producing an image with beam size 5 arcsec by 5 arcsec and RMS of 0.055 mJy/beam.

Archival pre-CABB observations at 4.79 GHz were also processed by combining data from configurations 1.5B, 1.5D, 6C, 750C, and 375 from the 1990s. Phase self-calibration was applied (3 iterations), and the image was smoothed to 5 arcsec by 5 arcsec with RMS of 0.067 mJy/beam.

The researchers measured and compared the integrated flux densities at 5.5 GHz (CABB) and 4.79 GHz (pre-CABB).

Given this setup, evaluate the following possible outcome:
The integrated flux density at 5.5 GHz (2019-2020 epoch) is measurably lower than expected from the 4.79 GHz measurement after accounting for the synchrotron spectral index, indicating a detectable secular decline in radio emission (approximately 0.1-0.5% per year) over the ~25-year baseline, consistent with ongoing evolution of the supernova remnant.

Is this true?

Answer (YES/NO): NO